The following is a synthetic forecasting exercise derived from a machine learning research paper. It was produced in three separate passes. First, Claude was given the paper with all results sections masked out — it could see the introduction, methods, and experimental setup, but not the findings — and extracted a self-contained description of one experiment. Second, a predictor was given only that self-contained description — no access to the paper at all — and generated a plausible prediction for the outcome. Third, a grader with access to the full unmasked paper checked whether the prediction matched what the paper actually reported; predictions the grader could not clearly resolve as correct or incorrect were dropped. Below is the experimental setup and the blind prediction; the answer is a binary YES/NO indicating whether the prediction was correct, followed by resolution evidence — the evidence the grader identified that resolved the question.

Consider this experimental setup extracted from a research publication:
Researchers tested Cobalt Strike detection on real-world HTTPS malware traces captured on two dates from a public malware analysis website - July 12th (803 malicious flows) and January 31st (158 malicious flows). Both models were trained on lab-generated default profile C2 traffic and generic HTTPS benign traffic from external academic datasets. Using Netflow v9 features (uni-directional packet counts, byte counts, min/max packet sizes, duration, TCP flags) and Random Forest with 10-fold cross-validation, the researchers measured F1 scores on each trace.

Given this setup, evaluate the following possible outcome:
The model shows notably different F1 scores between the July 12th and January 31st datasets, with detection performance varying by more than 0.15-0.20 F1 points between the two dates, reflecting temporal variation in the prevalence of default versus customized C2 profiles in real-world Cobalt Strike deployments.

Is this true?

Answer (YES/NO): NO